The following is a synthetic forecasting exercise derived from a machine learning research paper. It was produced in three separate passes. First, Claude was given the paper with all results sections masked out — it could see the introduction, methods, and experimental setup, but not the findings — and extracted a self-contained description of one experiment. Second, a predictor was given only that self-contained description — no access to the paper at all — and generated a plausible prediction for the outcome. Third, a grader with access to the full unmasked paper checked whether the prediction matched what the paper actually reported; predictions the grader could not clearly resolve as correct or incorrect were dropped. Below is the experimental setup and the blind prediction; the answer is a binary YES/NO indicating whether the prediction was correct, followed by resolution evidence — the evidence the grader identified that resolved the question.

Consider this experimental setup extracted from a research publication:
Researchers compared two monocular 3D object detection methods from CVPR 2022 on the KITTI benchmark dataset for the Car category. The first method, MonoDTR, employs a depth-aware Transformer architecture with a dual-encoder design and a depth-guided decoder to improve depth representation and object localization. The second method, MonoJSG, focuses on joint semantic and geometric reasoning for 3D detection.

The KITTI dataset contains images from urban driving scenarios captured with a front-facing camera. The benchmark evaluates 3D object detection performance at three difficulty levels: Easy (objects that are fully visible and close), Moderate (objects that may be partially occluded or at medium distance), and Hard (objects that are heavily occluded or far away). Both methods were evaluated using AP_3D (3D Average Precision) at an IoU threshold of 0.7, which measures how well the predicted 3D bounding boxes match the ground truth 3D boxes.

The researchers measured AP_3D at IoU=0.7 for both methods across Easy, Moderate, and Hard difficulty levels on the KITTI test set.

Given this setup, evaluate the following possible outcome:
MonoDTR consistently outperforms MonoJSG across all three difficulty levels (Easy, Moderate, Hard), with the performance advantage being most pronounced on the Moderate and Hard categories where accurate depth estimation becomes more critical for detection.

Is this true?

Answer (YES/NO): NO